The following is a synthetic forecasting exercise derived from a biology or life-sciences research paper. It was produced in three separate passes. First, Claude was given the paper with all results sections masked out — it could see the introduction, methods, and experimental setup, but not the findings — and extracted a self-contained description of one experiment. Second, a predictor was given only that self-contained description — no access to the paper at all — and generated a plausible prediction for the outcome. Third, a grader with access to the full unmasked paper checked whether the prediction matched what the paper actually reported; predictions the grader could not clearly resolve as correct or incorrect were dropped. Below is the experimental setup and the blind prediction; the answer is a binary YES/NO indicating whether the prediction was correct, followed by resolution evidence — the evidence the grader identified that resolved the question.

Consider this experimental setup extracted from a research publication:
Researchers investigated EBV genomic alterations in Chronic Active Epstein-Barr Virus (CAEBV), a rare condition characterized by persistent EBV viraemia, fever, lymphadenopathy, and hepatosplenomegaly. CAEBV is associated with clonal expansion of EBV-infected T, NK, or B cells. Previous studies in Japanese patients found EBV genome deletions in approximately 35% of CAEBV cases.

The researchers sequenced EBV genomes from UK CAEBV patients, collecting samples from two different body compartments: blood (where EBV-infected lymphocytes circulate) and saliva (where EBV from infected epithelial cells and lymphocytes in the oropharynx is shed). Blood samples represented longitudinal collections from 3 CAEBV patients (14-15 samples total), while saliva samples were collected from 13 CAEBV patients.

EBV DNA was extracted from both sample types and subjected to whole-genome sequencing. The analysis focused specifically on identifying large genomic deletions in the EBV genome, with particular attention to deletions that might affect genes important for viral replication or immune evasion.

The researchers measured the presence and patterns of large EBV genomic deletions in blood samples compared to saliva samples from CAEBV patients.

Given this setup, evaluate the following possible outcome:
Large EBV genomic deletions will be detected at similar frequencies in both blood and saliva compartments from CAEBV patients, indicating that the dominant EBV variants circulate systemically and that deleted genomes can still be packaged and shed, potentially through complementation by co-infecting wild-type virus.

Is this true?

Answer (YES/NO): NO